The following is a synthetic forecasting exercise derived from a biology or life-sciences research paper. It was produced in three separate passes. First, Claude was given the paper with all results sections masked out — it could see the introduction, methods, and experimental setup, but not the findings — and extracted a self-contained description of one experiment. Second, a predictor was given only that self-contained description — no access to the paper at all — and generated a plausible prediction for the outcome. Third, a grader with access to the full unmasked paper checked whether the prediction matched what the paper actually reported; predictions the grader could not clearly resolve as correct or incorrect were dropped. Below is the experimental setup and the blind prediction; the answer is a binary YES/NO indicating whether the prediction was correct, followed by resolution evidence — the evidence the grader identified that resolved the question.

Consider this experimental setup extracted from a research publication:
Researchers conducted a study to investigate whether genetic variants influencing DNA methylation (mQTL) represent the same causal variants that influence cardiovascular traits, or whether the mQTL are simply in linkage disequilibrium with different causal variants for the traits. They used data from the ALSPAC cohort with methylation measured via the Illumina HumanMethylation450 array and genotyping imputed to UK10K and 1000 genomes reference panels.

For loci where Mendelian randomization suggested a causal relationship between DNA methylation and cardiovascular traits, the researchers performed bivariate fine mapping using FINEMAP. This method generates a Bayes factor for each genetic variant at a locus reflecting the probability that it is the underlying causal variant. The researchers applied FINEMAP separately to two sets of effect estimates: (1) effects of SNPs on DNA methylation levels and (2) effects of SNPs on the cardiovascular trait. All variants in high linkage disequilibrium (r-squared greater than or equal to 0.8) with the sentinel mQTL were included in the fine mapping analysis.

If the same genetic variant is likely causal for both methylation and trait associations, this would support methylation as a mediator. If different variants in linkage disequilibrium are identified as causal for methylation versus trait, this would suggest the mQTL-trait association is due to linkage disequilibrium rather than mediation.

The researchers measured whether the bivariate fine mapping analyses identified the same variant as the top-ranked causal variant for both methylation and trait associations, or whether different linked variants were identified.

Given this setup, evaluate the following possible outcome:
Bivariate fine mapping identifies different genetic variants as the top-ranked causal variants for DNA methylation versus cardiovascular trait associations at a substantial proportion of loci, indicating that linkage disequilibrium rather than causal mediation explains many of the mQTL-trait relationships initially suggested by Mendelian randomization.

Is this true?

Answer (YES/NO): YES